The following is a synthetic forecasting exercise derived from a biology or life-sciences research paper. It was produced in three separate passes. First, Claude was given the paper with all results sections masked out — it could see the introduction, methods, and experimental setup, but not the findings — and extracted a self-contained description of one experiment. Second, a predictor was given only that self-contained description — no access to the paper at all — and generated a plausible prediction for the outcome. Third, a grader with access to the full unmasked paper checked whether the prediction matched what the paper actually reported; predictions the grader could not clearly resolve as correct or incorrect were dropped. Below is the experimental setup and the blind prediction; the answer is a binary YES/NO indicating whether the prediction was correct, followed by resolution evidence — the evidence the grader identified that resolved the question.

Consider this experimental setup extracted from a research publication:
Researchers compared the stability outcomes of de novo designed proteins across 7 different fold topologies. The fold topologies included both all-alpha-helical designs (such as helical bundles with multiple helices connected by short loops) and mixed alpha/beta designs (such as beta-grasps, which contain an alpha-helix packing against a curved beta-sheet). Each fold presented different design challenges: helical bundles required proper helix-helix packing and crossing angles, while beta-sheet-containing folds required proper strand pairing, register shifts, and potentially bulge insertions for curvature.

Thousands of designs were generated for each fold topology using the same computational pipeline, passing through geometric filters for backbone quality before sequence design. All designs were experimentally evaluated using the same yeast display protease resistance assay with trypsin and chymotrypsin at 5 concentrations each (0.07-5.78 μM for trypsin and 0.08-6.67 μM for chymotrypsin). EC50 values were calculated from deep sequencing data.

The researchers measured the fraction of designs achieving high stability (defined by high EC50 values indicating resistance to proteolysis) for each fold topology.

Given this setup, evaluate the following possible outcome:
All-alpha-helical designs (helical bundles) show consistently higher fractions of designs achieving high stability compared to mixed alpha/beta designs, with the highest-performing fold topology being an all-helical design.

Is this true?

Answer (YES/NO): NO